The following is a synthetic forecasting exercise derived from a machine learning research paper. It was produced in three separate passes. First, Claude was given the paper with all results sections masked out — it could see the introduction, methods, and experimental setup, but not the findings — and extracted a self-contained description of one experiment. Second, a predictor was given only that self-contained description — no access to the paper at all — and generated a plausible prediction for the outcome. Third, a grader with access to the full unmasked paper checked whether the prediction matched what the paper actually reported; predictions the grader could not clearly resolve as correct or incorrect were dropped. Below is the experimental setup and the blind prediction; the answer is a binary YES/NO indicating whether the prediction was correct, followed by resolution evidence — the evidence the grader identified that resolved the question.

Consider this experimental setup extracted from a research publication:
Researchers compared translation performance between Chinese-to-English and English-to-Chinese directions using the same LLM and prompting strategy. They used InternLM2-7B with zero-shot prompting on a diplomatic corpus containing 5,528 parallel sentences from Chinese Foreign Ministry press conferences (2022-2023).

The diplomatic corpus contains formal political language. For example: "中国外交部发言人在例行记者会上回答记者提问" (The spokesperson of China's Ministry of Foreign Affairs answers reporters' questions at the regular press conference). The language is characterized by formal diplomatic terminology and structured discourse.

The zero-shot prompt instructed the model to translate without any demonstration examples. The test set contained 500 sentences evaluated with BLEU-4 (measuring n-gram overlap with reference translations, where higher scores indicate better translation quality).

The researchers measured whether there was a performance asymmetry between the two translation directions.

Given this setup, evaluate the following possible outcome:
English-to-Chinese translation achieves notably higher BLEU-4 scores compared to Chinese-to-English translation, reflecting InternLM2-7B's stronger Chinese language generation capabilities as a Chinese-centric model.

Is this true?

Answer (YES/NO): NO